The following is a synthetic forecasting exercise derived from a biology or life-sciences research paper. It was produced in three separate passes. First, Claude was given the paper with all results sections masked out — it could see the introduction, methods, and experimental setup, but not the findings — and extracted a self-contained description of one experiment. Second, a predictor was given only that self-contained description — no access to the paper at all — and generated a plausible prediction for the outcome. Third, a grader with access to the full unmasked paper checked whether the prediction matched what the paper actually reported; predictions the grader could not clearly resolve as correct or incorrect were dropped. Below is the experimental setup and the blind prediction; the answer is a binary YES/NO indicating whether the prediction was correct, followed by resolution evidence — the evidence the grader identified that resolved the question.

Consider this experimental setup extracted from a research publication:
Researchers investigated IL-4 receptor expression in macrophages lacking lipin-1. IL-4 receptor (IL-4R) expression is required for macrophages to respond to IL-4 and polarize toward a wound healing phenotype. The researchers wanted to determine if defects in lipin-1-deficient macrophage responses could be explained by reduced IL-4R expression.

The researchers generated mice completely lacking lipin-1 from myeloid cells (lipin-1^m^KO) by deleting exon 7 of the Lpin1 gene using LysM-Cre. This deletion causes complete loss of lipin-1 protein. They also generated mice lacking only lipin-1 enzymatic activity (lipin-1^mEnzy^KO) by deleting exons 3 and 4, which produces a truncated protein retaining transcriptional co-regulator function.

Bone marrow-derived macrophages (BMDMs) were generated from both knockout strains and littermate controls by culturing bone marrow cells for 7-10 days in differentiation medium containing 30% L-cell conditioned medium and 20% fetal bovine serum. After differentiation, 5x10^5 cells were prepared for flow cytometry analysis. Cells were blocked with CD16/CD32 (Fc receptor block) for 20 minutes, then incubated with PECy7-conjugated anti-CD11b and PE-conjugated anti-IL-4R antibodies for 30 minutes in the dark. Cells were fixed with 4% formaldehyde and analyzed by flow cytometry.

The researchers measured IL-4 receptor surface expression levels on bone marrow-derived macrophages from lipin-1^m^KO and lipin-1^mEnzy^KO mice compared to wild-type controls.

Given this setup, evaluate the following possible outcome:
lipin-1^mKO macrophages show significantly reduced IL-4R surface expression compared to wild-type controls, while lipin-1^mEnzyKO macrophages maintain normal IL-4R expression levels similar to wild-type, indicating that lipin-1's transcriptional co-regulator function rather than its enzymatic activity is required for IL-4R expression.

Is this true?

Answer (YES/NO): NO